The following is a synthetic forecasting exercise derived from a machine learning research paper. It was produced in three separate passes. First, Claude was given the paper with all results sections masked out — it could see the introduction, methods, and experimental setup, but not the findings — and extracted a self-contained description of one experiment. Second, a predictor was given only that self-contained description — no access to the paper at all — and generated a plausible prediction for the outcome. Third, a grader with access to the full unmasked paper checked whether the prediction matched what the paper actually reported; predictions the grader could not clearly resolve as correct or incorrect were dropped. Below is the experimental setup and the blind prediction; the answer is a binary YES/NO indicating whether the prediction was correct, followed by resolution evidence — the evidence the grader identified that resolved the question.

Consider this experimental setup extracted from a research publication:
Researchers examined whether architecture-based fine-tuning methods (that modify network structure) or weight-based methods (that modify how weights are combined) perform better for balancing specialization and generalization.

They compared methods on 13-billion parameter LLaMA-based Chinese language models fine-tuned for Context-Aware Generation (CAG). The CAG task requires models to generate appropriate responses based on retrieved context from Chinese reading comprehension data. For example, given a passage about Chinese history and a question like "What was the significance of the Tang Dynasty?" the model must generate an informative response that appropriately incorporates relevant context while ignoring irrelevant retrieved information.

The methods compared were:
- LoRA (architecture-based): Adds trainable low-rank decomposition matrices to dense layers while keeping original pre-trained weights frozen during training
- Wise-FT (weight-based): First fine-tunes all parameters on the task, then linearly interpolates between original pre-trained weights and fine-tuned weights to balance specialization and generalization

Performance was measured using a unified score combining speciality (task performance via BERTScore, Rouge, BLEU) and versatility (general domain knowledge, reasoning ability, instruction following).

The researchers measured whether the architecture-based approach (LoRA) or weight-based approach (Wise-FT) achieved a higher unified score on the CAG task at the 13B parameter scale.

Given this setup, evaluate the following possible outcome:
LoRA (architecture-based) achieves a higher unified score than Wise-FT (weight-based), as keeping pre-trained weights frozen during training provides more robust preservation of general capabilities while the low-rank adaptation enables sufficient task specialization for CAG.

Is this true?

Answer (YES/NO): NO